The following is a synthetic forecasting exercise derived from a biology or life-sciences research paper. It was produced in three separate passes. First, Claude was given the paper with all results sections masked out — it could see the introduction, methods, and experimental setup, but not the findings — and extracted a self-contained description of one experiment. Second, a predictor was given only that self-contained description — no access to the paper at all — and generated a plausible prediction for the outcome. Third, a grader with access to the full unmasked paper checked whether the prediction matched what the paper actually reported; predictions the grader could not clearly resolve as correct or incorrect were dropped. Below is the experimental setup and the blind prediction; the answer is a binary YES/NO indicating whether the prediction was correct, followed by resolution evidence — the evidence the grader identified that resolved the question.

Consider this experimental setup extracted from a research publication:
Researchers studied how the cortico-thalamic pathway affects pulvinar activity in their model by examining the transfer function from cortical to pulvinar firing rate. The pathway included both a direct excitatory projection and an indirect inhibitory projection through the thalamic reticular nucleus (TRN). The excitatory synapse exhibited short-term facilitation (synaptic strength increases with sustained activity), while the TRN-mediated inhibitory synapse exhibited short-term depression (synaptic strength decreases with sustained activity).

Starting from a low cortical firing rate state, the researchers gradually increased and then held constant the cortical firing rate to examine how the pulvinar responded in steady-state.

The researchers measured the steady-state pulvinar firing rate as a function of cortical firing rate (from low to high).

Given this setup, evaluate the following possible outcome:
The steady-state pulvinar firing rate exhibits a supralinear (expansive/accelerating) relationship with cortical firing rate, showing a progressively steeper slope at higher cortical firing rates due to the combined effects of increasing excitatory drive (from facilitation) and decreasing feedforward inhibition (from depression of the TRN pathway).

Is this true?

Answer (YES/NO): NO